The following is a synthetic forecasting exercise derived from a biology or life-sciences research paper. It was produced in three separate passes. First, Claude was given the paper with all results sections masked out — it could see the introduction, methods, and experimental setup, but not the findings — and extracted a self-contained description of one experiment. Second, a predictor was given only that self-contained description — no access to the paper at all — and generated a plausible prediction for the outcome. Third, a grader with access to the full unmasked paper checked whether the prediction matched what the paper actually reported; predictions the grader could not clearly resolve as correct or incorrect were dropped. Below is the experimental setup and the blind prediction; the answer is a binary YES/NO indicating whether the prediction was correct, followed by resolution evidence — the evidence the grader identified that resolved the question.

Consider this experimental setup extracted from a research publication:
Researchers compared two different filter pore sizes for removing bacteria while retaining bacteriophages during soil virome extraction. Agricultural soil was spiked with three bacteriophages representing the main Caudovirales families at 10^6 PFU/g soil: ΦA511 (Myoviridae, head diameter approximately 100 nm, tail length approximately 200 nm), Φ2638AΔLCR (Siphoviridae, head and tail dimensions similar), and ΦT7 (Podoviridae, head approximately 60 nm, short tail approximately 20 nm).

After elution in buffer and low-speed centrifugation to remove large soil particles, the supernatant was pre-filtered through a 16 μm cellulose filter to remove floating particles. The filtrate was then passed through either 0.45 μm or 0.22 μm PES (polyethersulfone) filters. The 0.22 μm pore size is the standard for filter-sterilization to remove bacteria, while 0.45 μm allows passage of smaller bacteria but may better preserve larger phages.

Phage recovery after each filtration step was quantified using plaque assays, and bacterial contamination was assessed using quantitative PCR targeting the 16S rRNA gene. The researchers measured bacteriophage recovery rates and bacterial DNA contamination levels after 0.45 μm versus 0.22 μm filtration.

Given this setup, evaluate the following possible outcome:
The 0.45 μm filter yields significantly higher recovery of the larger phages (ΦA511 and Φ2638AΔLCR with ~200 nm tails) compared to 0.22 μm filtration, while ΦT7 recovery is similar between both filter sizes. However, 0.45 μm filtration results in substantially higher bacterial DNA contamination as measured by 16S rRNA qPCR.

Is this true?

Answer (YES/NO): NO